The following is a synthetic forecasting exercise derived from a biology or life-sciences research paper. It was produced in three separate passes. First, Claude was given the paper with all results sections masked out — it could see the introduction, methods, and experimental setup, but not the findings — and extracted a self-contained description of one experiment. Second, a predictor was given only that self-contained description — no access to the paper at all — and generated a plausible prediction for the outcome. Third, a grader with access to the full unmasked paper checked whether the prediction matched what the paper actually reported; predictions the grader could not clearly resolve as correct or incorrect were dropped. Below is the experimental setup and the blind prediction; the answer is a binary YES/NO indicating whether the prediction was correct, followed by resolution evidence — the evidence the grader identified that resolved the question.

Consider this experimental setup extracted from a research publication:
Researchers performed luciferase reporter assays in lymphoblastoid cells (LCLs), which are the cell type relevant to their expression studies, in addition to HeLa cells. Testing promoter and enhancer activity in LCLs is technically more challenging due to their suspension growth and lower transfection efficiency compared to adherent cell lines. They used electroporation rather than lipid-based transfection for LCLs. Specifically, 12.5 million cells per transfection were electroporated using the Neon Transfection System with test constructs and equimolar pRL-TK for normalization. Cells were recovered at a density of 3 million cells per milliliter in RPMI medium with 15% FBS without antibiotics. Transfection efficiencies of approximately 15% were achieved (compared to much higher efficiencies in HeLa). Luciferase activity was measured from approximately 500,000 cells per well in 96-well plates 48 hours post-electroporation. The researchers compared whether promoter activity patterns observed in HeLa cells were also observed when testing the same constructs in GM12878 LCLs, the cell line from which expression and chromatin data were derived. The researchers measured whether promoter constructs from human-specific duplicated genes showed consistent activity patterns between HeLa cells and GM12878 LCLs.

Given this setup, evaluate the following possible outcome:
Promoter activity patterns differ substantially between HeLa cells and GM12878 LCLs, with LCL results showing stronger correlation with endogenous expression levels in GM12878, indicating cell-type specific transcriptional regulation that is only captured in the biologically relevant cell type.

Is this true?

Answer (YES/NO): NO